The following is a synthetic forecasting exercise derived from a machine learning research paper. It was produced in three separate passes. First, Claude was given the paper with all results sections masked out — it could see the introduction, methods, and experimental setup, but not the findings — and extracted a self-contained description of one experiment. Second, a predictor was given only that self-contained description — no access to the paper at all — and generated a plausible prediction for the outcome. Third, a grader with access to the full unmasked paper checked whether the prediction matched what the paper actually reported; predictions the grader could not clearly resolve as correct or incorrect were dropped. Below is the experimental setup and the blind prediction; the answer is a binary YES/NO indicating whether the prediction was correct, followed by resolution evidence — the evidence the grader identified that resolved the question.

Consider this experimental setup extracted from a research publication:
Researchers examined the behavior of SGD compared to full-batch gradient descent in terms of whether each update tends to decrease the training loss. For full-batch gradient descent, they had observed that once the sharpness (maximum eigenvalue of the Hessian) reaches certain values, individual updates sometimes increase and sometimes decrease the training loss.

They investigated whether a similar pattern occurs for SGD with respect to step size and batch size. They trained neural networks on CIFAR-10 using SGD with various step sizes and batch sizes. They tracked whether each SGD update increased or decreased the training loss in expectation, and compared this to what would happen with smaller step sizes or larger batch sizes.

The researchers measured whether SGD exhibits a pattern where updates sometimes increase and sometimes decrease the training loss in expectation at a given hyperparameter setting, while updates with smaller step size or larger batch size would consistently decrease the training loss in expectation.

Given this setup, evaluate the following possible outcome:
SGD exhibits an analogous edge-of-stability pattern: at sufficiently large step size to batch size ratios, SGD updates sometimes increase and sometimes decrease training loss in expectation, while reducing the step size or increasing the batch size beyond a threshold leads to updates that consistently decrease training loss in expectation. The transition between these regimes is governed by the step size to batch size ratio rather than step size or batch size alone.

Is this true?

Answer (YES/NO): NO